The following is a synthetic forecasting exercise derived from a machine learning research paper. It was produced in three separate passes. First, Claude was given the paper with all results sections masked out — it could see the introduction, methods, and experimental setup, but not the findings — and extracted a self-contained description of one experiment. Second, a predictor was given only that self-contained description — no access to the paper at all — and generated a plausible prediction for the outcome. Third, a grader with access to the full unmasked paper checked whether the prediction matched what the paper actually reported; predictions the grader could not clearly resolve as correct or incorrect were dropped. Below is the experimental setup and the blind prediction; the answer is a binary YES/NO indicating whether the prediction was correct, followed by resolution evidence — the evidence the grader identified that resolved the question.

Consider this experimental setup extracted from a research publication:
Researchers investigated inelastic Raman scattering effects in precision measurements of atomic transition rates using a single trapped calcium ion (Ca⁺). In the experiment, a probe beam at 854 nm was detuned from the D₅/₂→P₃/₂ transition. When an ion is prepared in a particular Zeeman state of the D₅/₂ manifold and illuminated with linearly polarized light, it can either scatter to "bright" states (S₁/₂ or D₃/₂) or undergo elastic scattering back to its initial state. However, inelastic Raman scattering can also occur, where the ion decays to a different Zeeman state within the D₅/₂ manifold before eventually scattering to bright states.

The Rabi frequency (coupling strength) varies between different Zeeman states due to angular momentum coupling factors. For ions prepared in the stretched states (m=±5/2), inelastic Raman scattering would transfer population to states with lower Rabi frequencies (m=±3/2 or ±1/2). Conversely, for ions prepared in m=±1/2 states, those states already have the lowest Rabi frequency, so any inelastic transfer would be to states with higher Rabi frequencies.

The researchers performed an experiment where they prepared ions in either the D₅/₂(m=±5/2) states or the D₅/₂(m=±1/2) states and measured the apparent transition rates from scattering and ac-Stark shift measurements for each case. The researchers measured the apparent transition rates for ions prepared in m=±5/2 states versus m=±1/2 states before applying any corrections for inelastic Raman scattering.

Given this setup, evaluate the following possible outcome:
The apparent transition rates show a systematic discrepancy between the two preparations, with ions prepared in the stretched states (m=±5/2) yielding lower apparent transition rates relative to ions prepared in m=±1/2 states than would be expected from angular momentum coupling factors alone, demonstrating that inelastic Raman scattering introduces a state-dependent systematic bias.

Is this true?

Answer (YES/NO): YES